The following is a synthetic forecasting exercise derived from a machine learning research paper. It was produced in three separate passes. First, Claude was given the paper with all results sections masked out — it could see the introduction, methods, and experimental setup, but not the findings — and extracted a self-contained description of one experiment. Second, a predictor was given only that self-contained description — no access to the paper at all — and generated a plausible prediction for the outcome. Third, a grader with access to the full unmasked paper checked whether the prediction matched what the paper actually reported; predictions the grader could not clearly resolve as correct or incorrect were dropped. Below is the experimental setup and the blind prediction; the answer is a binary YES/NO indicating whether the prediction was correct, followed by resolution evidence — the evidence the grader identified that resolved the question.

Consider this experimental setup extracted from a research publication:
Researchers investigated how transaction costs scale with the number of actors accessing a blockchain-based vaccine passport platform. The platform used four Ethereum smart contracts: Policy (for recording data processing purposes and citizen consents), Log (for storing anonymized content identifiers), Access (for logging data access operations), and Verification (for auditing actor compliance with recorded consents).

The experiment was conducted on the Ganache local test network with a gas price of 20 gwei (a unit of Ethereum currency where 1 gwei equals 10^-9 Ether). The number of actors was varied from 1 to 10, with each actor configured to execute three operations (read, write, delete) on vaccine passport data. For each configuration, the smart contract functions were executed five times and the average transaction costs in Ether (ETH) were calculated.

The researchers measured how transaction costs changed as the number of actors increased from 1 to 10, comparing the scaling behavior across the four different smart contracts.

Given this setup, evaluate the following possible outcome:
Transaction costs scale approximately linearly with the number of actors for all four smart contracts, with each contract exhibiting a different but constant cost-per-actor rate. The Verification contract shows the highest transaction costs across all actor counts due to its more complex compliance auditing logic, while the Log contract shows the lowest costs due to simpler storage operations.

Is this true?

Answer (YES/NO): NO